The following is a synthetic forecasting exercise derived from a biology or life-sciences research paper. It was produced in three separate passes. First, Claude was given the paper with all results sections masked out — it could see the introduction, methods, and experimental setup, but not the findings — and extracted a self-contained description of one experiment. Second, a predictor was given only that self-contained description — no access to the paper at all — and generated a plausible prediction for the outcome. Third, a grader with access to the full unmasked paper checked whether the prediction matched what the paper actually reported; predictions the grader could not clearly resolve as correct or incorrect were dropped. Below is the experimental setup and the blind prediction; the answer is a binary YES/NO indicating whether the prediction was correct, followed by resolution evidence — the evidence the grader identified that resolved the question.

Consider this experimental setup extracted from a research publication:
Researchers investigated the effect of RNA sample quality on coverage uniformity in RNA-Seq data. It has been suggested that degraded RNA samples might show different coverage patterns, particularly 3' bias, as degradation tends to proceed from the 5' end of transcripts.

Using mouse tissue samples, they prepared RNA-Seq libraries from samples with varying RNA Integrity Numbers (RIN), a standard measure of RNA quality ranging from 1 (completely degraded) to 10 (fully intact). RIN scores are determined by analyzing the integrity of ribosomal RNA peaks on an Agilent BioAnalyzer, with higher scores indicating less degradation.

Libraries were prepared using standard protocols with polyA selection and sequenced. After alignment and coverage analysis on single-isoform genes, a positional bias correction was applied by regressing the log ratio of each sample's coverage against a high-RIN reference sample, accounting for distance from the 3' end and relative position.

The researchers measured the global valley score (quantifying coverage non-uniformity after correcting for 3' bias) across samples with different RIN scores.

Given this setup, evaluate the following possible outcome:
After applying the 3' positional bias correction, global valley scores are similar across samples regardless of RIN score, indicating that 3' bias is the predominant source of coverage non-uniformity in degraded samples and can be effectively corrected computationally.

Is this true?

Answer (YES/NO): NO